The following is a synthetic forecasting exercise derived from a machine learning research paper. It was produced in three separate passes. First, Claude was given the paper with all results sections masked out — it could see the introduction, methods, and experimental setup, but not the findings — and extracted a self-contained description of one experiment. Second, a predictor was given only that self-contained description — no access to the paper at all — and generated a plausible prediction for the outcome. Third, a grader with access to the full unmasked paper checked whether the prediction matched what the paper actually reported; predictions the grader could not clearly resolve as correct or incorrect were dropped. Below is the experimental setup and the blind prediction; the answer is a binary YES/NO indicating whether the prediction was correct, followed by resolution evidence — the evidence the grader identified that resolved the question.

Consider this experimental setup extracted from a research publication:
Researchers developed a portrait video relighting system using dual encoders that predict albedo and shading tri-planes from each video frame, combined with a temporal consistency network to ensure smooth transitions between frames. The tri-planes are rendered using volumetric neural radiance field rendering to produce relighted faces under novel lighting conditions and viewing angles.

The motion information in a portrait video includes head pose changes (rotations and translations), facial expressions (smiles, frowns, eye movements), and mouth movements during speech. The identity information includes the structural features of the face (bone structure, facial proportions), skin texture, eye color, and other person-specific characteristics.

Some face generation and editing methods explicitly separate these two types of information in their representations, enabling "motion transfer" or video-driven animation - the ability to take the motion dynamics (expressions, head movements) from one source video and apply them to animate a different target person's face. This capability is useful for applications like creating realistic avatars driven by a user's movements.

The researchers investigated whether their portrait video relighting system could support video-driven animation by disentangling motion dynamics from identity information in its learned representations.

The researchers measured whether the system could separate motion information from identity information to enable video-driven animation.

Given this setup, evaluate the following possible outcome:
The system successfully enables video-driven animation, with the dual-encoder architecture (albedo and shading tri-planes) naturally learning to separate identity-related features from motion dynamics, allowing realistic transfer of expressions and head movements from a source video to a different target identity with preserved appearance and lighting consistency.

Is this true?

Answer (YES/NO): NO